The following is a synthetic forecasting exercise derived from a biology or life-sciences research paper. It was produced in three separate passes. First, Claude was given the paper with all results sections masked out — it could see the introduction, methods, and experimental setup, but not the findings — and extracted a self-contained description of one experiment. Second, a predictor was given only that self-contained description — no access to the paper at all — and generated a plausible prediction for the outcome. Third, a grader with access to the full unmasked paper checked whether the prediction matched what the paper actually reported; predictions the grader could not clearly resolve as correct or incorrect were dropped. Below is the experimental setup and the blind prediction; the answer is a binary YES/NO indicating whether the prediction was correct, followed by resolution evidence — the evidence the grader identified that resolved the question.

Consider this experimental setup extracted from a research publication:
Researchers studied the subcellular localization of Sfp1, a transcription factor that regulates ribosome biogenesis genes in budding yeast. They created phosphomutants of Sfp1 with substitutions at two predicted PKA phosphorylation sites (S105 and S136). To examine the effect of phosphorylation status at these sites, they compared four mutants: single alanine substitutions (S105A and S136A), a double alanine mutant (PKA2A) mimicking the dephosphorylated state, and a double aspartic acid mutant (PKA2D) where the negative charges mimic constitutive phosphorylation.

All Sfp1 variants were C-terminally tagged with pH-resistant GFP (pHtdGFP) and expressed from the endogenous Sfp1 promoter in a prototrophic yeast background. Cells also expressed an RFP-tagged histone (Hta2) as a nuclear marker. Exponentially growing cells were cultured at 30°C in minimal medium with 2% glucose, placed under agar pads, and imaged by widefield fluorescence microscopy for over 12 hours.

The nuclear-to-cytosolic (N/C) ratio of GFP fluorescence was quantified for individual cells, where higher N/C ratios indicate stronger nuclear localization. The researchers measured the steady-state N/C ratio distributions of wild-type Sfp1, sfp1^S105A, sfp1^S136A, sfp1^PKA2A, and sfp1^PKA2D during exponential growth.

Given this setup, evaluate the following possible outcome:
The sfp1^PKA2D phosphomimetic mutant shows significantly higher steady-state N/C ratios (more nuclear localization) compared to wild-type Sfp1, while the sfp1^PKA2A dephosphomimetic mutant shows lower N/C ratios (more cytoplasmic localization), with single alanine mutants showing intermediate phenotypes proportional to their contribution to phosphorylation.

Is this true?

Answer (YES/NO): NO